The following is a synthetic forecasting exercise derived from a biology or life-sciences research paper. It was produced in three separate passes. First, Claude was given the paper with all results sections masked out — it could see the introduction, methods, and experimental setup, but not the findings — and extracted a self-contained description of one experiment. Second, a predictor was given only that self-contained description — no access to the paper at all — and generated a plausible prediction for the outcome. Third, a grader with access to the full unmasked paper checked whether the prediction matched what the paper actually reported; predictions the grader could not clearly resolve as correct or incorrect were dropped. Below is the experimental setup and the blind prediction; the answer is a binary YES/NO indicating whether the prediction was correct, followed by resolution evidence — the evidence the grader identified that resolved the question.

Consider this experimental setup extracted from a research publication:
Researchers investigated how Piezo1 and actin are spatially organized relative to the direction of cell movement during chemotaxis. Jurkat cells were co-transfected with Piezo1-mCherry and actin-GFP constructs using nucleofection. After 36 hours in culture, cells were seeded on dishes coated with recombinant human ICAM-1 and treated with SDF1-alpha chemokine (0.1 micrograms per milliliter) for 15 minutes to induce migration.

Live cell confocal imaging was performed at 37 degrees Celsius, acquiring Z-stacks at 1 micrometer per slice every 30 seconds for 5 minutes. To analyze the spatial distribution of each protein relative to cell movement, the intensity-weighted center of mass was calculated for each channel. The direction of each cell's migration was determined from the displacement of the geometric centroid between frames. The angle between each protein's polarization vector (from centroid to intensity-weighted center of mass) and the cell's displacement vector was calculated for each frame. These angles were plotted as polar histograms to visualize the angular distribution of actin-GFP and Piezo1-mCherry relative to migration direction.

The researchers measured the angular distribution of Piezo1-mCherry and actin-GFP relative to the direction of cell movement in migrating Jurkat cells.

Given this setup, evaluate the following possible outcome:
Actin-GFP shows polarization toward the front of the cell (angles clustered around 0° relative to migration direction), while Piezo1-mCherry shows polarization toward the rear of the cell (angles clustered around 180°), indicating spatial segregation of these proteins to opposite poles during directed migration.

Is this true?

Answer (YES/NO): NO